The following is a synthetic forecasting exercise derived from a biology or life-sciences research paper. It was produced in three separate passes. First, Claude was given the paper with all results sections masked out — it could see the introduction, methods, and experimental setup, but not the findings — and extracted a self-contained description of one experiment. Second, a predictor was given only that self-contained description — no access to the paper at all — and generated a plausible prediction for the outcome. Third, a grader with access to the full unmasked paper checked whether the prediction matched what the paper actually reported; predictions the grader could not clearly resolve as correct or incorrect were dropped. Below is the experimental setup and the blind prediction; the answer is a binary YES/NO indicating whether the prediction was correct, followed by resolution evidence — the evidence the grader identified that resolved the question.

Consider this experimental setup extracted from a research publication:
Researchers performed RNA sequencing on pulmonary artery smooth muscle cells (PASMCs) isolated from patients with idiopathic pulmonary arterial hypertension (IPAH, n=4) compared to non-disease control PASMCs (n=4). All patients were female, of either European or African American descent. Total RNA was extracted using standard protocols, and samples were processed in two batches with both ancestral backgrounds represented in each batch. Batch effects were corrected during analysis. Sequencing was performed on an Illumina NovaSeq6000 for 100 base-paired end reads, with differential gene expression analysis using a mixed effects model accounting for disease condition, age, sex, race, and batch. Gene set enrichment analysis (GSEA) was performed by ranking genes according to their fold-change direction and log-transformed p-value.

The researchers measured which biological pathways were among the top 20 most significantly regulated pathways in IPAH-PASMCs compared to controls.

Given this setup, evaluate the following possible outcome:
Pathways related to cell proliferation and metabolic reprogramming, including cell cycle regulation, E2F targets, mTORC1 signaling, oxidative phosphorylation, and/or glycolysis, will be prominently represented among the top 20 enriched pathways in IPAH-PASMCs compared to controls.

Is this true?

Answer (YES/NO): YES